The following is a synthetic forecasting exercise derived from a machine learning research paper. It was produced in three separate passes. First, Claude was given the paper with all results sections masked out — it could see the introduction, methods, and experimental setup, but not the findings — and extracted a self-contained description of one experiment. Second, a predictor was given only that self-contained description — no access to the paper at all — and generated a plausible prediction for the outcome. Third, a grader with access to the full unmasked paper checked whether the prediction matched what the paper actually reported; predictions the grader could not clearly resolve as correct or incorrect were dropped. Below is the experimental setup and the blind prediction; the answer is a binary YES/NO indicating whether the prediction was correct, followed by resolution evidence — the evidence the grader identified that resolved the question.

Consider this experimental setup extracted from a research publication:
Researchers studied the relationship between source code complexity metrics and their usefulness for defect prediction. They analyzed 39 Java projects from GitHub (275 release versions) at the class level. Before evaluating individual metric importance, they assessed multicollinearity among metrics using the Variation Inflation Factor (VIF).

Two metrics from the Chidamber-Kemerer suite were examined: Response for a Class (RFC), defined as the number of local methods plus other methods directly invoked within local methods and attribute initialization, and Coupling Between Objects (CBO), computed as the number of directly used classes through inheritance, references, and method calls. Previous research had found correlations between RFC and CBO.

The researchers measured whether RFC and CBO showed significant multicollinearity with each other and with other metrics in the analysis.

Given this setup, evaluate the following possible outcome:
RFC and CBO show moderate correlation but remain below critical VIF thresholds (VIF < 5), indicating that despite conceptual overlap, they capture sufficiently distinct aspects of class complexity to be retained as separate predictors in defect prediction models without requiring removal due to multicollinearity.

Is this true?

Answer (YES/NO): NO